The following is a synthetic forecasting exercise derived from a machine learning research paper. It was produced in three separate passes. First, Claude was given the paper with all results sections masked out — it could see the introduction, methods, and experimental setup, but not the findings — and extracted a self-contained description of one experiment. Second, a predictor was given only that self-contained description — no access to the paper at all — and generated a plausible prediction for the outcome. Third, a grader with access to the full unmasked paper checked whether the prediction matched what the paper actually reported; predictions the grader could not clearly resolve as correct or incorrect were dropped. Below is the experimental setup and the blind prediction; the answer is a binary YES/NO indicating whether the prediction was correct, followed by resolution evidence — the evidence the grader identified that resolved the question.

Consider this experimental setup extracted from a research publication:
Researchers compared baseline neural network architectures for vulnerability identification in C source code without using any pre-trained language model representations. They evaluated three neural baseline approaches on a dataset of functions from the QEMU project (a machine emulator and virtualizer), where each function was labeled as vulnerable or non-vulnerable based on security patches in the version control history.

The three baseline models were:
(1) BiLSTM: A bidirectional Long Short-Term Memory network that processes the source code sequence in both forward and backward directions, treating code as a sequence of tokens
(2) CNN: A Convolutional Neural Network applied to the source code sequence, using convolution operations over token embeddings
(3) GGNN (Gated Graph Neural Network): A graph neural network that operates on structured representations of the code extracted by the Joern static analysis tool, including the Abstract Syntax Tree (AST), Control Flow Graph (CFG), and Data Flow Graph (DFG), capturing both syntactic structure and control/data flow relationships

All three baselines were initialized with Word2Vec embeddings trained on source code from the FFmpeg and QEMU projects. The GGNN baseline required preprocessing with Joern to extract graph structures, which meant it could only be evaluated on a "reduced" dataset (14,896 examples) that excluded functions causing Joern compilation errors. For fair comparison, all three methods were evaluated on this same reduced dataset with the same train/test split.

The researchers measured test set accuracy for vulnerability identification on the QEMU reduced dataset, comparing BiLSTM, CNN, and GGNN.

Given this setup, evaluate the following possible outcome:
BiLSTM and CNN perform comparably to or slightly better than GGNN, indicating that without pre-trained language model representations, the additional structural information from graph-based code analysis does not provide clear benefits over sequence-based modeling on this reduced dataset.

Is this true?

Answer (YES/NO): NO